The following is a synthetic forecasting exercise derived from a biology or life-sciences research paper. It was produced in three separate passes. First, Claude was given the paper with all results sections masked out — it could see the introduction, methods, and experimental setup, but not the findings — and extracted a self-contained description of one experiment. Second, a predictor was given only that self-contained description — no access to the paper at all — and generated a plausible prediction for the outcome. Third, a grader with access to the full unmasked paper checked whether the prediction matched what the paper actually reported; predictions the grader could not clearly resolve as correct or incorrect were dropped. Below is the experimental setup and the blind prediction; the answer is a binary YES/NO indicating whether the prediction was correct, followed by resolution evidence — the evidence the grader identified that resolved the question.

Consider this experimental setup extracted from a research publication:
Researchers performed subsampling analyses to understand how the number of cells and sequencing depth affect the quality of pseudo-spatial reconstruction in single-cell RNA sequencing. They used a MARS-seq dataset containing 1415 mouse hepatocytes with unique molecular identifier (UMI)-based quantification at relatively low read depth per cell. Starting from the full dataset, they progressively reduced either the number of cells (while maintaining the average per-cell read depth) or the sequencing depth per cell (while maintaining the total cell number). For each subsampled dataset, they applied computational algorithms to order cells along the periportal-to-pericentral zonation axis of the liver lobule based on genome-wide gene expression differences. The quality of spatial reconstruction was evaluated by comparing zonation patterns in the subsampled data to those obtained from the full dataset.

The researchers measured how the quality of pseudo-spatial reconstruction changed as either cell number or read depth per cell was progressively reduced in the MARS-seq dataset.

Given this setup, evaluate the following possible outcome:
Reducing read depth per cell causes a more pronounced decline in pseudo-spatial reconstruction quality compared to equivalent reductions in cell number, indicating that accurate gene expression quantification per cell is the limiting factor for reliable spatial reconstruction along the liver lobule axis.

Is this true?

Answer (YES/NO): YES